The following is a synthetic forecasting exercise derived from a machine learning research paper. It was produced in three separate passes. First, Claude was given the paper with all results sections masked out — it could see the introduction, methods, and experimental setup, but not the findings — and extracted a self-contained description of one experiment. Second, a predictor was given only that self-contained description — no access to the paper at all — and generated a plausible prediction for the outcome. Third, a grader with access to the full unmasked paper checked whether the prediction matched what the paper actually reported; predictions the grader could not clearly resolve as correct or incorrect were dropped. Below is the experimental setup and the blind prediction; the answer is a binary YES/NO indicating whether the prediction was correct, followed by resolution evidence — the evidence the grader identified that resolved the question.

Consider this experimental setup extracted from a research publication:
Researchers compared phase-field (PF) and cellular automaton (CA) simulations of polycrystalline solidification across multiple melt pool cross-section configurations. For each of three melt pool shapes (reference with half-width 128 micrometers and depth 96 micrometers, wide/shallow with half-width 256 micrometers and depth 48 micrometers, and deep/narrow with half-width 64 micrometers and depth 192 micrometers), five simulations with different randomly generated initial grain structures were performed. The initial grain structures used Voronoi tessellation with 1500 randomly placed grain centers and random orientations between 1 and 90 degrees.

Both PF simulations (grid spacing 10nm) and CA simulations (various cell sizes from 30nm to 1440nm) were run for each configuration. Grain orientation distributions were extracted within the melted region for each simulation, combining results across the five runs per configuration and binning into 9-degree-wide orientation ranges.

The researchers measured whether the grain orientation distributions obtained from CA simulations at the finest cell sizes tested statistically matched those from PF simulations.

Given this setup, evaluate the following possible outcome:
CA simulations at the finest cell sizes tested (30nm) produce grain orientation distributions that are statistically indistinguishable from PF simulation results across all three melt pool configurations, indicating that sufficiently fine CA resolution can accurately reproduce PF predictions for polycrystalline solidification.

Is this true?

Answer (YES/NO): NO